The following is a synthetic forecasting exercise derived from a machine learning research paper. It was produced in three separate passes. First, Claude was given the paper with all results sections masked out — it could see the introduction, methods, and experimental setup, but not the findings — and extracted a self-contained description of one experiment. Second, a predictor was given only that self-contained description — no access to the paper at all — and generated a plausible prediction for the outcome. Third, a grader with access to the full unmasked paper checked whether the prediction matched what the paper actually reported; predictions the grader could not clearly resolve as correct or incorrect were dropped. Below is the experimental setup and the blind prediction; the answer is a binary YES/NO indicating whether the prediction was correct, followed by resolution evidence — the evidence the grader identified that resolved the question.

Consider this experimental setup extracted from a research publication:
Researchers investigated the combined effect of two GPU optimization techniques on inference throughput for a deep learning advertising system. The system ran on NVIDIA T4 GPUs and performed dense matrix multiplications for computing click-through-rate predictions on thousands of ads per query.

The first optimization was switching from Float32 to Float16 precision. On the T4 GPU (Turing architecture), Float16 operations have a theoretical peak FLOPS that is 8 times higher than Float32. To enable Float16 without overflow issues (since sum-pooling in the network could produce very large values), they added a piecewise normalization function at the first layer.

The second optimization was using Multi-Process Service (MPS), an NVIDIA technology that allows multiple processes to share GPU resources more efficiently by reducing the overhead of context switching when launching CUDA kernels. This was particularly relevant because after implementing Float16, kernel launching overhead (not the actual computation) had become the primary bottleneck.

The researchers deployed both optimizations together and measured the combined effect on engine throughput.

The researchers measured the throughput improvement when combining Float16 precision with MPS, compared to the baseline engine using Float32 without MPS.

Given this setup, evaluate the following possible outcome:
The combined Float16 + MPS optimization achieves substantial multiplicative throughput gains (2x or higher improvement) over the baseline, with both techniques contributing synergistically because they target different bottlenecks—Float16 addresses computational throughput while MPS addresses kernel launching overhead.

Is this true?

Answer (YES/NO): YES